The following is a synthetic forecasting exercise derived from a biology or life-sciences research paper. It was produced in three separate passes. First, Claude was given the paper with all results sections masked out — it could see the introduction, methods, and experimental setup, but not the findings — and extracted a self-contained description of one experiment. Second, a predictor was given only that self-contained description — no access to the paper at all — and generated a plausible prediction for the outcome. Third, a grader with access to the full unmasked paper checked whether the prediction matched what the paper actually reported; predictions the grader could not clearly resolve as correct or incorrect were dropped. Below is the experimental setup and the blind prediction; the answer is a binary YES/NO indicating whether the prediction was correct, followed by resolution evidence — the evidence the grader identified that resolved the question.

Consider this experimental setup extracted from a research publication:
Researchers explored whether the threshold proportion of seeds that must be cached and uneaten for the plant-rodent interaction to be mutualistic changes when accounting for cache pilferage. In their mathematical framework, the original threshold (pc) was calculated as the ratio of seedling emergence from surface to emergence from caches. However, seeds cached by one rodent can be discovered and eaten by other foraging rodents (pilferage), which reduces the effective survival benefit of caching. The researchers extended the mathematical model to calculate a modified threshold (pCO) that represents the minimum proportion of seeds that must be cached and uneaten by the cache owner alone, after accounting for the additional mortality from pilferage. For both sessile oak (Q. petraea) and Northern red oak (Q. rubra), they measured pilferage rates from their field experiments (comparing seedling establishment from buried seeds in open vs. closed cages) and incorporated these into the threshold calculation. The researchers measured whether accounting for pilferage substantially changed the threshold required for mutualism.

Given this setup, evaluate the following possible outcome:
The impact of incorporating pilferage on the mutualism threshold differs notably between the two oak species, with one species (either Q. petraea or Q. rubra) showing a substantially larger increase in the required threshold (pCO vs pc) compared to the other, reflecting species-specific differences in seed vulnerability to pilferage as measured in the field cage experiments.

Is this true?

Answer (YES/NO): YES